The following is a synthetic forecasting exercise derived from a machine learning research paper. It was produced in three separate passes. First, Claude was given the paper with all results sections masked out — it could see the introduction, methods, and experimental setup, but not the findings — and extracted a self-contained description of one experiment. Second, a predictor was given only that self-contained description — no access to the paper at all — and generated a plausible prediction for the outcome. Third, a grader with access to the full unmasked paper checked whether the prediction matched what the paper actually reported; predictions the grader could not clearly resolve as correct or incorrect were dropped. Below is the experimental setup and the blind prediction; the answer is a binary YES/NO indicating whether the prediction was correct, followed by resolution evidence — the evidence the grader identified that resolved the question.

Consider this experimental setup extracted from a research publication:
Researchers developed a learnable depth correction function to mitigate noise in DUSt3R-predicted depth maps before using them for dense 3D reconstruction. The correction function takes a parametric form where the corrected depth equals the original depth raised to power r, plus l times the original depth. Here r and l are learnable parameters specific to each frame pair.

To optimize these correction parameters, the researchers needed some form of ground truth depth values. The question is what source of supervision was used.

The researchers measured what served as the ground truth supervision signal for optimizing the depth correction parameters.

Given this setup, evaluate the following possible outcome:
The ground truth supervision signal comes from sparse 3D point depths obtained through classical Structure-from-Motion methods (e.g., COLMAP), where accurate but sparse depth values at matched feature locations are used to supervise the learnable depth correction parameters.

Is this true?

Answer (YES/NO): YES